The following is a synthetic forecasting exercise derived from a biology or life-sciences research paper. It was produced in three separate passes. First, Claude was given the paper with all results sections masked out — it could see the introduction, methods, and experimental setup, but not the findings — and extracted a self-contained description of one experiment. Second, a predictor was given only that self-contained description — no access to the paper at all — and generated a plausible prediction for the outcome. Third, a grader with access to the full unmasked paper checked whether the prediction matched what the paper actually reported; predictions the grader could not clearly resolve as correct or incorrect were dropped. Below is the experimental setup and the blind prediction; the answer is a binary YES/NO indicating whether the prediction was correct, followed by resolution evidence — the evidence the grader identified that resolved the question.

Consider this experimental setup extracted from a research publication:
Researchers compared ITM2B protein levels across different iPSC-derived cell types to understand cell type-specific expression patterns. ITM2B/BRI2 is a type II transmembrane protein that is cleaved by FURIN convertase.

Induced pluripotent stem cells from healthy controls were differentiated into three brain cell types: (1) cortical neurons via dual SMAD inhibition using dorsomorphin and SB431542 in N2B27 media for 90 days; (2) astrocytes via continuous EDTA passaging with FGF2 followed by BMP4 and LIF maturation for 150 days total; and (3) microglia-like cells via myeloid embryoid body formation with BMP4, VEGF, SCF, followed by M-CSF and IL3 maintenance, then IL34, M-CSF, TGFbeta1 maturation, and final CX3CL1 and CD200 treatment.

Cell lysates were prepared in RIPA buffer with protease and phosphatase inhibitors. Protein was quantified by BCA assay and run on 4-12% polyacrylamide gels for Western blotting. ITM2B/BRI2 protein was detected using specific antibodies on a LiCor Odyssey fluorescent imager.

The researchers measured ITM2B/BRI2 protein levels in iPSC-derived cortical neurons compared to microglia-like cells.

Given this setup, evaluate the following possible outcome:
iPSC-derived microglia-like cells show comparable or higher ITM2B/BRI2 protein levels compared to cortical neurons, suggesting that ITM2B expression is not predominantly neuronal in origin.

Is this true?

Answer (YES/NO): YES